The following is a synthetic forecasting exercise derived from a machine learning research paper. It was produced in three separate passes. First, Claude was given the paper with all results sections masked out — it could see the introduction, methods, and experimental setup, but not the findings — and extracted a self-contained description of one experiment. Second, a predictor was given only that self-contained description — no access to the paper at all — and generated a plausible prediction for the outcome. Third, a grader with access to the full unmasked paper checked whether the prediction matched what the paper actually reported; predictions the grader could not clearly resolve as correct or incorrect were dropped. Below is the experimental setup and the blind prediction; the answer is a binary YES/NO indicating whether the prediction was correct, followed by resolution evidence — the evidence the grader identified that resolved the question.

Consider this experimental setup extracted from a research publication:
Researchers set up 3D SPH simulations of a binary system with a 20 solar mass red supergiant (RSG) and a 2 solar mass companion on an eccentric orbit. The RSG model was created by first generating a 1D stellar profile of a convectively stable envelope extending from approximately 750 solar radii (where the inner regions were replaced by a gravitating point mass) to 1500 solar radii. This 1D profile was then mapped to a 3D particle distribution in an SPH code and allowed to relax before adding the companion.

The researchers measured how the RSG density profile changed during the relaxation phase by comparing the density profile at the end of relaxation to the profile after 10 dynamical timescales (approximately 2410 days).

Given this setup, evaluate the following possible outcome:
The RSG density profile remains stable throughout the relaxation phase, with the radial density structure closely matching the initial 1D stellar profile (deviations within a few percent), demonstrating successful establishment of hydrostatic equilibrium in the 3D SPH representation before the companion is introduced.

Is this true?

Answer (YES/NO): NO